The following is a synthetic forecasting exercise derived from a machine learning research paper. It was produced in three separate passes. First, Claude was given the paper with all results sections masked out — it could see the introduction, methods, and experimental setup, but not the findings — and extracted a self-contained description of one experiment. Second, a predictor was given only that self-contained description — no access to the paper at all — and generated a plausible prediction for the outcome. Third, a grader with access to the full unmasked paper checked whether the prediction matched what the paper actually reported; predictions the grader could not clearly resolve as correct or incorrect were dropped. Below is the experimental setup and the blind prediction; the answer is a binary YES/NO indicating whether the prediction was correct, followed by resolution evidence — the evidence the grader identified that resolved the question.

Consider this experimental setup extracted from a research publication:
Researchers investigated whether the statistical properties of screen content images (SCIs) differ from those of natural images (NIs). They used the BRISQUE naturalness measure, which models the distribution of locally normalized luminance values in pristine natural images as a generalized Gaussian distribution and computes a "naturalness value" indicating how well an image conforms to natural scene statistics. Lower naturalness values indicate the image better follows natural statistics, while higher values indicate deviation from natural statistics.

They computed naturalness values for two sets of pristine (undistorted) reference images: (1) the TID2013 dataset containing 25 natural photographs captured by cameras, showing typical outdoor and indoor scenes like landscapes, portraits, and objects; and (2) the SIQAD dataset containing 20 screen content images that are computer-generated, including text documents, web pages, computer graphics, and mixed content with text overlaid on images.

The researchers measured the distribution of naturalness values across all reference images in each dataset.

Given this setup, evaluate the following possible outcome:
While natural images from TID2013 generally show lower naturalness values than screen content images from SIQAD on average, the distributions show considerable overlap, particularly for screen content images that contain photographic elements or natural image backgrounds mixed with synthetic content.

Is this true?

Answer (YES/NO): NO